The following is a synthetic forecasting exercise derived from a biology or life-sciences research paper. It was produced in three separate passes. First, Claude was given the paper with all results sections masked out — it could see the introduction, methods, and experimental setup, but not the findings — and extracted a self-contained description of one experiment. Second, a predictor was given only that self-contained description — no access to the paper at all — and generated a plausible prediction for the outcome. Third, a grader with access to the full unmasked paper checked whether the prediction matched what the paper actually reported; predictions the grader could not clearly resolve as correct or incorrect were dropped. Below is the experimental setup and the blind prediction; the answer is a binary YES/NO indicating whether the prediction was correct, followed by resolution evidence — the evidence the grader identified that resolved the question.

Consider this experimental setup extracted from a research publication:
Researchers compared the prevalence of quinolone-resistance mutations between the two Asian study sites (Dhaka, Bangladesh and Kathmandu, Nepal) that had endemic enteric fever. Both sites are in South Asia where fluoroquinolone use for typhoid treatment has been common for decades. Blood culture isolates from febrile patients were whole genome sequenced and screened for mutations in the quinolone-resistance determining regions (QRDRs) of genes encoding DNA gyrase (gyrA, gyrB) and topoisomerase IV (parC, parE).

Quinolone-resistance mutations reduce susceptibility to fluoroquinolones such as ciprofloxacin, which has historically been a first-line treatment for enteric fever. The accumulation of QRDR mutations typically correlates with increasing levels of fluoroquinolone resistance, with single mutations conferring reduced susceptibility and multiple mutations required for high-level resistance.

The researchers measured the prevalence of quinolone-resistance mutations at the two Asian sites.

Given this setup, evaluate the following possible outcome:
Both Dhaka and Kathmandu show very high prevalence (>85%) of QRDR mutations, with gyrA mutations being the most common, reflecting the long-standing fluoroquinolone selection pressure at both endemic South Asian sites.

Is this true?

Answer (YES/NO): NO